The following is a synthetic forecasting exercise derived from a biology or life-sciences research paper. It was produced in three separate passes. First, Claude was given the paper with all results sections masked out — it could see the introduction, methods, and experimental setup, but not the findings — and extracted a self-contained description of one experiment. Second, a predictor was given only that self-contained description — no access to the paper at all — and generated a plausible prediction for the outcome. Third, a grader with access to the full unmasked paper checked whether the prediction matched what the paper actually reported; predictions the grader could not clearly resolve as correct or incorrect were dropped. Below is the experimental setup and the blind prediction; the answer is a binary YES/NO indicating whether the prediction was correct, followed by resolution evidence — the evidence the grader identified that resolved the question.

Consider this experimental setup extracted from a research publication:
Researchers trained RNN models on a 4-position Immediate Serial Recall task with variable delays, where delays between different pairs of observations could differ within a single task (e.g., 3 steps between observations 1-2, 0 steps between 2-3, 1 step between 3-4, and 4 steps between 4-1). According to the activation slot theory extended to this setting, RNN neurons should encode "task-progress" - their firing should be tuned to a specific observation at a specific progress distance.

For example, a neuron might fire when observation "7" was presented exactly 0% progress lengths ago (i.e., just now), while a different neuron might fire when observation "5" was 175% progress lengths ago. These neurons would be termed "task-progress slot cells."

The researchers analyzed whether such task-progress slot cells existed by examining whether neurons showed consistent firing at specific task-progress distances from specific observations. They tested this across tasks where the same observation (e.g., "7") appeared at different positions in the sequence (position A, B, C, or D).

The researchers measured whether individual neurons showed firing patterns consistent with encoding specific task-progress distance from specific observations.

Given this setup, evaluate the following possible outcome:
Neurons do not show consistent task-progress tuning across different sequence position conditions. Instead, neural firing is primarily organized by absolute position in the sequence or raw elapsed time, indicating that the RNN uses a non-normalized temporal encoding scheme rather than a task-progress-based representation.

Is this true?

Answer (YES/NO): NO